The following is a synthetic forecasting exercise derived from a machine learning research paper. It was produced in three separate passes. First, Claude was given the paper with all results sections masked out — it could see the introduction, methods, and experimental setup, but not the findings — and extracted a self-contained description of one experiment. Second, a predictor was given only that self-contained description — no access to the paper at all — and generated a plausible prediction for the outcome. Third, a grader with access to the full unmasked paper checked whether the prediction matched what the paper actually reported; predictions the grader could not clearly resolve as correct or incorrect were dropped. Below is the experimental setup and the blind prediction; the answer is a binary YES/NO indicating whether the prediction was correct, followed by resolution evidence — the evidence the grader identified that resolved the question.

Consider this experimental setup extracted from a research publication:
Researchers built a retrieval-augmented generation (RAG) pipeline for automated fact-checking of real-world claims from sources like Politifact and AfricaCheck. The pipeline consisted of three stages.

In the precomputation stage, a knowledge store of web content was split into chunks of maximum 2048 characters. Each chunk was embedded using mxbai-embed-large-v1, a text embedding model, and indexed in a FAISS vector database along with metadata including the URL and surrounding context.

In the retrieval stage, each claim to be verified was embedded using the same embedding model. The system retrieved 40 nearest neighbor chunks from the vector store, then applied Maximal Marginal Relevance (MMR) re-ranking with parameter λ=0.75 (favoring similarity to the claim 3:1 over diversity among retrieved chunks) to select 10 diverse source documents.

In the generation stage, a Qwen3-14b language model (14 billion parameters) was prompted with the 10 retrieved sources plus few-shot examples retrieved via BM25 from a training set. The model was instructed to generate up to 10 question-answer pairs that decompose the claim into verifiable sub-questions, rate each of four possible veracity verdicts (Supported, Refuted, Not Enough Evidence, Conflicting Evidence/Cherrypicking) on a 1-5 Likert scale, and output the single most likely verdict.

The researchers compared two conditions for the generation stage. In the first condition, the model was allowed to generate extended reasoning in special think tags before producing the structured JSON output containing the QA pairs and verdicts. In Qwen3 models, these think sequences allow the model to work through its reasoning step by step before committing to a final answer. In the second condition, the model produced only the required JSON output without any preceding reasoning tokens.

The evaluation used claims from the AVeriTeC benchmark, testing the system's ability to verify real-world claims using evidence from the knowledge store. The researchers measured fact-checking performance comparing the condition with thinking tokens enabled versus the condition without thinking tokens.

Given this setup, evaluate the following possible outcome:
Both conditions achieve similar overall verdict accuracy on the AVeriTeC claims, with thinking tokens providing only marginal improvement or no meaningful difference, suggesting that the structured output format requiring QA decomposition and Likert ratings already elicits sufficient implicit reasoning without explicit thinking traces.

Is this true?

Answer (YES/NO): YES